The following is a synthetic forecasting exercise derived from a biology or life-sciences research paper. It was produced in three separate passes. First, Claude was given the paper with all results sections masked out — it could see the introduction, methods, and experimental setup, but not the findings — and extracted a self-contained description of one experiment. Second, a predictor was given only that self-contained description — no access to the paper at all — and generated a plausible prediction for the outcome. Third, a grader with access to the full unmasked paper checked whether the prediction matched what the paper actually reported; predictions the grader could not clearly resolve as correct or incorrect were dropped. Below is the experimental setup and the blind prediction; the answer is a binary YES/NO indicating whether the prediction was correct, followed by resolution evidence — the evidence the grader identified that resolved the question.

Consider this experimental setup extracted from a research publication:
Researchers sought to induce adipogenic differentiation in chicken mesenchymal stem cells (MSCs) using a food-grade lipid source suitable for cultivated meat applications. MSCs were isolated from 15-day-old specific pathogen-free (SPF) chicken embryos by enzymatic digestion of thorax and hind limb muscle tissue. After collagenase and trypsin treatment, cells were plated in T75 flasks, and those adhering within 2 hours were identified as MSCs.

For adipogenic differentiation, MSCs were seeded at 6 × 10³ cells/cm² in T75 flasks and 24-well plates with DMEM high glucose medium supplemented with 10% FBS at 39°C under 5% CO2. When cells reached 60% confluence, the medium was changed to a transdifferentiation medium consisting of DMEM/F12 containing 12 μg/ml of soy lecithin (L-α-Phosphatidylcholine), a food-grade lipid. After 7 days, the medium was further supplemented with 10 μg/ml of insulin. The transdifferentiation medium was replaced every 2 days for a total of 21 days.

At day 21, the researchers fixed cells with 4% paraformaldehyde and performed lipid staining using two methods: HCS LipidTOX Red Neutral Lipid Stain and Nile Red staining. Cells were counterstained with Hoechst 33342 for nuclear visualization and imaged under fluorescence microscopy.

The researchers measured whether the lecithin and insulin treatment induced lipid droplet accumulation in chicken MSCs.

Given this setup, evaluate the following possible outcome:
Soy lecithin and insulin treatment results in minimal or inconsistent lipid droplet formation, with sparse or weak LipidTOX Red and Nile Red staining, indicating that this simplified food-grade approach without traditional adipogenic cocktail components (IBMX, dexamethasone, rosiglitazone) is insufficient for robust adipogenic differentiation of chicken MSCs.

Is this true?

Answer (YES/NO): NO